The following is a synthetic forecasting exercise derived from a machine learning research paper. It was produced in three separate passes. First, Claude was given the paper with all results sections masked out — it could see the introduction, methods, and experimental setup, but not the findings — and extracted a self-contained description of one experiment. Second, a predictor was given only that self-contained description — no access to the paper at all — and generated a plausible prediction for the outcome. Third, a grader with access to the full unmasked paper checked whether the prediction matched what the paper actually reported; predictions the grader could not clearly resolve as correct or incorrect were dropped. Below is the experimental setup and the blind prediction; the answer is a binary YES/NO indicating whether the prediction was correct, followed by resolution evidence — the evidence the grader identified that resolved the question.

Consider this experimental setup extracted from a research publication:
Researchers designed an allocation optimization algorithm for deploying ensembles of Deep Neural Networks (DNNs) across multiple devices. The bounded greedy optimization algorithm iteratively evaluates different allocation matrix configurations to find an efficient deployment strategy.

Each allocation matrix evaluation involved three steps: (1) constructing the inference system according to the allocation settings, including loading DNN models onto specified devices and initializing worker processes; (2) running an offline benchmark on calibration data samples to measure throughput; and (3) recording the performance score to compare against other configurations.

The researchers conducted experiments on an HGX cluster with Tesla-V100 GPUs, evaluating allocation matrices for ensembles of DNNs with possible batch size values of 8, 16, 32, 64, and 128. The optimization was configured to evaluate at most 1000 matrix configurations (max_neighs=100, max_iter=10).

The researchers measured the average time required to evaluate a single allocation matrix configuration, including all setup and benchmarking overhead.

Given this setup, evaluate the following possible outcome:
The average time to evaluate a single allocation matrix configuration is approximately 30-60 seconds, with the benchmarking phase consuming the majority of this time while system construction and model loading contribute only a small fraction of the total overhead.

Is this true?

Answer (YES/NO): YES